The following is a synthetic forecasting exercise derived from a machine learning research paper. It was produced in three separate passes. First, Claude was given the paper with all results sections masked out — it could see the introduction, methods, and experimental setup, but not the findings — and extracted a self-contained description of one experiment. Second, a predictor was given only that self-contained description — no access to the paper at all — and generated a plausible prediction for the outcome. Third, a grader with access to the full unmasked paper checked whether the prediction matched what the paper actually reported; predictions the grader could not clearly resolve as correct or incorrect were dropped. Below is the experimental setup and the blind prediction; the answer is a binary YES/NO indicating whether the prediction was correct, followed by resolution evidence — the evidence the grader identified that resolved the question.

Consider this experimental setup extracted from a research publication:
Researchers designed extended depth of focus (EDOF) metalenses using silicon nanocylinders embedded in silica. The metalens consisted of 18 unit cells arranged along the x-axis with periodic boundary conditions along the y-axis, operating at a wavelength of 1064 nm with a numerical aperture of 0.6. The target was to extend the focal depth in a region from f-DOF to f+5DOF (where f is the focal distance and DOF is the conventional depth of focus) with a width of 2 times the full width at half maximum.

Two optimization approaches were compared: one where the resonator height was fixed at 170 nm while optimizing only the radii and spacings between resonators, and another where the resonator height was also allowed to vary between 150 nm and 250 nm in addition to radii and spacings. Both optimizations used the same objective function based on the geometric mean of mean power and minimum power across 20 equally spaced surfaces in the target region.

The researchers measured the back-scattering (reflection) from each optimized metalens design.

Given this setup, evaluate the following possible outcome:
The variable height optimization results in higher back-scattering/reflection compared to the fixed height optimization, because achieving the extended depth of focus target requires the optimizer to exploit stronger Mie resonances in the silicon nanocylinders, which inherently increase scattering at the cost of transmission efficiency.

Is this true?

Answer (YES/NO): NO